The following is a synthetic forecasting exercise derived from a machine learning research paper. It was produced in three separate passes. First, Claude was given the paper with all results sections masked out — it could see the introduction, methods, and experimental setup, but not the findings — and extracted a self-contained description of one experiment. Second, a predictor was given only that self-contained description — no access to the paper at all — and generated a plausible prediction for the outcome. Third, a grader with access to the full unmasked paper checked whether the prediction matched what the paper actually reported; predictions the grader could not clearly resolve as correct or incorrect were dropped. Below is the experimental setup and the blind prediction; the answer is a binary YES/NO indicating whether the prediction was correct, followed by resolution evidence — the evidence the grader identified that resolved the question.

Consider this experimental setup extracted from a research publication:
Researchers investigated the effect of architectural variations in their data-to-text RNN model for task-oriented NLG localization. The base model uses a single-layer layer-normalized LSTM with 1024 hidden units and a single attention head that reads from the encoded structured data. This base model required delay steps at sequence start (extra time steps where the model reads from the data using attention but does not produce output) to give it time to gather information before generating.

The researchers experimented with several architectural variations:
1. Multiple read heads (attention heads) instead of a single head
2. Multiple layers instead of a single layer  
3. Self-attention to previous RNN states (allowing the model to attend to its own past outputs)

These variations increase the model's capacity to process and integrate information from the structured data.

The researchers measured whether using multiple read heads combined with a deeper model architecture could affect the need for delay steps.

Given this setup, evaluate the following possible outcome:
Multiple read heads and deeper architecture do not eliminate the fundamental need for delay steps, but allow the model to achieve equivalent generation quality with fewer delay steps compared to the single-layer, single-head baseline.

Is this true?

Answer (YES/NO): NO